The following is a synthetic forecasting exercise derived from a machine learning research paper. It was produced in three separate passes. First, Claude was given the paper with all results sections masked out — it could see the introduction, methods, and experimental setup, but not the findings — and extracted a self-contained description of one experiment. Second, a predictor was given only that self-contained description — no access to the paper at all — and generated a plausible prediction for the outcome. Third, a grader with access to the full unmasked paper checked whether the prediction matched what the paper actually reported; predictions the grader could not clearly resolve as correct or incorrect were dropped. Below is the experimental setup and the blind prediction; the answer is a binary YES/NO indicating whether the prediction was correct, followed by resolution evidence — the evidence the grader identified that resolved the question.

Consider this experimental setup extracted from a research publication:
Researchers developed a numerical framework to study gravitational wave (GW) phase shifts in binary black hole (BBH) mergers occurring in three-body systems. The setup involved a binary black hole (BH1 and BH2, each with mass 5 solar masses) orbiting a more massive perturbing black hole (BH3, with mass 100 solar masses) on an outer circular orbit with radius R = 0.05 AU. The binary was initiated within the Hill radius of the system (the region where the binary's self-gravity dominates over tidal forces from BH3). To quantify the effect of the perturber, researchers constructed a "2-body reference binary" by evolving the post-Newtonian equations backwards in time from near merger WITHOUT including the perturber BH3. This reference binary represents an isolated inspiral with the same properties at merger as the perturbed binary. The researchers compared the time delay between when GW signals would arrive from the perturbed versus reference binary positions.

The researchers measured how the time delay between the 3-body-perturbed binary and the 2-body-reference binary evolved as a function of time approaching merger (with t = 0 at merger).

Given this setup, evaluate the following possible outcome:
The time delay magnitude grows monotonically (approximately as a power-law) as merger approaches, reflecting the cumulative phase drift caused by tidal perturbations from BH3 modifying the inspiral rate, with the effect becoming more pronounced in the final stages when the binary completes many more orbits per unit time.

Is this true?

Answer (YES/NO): NO